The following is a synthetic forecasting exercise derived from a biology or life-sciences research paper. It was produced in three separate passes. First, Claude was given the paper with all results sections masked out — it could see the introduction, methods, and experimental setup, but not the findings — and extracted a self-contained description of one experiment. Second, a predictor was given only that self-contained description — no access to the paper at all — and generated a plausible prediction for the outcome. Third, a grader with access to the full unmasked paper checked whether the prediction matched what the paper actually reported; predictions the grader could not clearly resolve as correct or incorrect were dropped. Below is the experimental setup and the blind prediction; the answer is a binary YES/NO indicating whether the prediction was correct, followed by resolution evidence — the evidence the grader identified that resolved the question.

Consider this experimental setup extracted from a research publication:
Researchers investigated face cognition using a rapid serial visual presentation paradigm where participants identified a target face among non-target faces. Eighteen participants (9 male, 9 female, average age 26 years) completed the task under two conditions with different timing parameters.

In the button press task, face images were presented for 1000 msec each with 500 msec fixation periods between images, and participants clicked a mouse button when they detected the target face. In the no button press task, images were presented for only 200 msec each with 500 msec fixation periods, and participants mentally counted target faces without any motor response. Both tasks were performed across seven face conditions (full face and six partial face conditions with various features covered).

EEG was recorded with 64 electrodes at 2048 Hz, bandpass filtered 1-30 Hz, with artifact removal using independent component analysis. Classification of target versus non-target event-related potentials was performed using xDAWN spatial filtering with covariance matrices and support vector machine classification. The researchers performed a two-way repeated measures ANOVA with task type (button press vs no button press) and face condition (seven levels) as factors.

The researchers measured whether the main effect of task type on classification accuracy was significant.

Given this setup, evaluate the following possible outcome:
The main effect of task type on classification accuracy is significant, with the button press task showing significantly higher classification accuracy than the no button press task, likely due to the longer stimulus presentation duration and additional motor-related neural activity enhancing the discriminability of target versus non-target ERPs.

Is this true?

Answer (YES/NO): NO